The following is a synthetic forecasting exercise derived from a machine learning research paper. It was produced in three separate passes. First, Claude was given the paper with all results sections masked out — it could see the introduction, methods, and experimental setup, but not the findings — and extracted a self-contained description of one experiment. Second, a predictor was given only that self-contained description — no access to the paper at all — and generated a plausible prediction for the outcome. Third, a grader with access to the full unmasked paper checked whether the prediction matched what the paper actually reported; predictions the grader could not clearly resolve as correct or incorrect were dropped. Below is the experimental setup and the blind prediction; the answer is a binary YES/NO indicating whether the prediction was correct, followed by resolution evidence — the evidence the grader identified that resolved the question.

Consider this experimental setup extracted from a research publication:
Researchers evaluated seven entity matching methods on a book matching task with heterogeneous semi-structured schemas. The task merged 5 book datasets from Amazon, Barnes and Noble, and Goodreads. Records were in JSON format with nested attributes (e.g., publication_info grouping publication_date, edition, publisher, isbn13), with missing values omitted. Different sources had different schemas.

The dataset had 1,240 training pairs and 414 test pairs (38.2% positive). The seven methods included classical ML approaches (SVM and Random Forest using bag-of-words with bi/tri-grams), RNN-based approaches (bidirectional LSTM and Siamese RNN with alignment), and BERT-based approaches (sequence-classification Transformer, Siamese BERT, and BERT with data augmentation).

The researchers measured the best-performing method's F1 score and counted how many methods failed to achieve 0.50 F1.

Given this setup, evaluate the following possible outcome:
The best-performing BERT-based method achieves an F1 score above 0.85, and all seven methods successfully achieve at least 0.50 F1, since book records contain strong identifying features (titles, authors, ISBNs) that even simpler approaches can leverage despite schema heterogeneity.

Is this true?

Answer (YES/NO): NO